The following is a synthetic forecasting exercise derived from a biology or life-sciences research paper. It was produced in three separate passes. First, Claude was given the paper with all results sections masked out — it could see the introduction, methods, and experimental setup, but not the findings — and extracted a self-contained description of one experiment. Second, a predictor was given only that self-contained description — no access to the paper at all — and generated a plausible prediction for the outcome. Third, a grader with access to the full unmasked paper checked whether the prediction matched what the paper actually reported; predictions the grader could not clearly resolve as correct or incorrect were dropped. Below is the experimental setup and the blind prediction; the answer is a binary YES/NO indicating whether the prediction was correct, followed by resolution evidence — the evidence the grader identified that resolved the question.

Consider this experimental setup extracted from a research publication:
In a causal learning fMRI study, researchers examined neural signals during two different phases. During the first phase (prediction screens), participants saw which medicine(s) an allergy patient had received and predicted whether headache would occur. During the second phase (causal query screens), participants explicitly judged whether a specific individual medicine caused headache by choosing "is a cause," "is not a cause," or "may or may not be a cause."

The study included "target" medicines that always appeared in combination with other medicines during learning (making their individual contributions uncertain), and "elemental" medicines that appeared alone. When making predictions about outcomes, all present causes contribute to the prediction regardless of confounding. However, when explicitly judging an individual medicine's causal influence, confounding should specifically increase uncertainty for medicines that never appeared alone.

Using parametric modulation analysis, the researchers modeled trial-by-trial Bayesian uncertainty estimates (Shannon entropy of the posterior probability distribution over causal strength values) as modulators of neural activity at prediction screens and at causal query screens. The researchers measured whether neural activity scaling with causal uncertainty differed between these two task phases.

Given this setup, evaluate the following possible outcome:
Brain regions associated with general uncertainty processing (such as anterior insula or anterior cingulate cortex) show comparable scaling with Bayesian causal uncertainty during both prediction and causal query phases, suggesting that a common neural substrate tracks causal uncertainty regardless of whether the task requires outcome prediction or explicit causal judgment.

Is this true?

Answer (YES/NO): NO